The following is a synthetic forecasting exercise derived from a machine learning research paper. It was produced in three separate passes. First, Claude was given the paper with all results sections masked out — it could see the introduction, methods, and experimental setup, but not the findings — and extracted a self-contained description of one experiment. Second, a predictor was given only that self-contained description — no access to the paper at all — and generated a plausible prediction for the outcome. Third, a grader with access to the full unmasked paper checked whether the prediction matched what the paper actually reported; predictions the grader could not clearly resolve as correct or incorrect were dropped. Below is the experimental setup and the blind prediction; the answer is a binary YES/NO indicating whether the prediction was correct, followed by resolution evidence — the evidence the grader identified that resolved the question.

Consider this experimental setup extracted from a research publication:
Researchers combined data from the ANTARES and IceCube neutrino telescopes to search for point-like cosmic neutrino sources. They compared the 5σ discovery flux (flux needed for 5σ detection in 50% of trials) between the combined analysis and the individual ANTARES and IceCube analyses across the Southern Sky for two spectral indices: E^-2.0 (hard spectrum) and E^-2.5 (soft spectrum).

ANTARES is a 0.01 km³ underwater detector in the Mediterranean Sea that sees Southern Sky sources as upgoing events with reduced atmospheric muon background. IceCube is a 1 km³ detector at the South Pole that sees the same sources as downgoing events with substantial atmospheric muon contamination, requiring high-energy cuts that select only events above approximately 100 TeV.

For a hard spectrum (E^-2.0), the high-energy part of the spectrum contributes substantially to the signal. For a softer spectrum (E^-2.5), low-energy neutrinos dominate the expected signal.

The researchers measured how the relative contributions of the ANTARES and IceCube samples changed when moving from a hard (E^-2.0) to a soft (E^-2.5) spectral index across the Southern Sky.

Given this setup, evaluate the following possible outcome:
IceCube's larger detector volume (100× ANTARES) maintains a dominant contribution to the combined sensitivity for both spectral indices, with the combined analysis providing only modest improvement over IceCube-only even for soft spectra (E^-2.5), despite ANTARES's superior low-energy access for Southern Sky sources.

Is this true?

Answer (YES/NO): NO